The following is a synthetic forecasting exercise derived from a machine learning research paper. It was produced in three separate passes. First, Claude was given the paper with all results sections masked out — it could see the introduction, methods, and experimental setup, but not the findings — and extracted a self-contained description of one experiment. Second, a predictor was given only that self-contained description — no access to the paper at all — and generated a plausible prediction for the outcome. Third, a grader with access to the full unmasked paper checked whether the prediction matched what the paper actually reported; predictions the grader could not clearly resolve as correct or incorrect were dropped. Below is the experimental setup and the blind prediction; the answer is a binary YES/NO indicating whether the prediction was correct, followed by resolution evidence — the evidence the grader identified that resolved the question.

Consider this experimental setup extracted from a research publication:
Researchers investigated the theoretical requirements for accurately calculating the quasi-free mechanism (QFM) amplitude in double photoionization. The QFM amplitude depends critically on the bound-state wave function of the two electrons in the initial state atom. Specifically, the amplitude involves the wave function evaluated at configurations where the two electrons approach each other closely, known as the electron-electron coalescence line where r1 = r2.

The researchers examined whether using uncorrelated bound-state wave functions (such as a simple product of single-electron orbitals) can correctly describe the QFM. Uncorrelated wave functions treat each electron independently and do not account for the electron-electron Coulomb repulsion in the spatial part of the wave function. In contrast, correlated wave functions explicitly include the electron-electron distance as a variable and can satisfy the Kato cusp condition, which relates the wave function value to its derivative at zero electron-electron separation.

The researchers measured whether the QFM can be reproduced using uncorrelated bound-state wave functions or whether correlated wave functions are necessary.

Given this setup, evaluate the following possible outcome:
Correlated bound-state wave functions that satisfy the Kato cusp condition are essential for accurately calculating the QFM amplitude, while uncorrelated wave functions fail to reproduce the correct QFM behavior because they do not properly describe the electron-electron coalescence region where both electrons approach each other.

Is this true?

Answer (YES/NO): YES